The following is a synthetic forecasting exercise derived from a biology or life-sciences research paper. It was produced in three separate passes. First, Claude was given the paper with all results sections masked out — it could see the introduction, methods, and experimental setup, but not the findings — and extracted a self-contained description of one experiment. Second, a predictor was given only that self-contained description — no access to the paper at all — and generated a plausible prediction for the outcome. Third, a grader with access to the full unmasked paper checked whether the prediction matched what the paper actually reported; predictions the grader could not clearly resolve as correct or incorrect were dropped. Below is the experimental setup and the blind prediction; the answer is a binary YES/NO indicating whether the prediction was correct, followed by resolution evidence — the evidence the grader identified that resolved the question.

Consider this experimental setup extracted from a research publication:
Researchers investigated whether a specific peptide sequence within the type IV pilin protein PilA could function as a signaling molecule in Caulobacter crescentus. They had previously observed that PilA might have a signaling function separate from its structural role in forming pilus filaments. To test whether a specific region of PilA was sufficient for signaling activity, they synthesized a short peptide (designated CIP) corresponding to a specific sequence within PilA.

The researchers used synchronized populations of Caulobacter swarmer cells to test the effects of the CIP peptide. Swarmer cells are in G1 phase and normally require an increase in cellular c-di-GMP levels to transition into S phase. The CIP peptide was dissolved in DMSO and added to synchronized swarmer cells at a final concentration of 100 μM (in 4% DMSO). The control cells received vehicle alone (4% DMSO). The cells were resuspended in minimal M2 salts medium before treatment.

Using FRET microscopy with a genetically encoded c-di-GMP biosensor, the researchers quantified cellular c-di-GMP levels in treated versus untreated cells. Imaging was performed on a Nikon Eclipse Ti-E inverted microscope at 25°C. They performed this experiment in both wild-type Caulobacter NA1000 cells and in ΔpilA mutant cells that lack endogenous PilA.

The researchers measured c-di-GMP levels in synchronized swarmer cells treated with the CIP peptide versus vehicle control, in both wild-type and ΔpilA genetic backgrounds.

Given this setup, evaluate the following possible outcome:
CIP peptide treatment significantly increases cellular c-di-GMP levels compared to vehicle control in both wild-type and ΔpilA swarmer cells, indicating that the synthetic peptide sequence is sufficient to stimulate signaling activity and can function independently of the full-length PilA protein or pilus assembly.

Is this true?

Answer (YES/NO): NO